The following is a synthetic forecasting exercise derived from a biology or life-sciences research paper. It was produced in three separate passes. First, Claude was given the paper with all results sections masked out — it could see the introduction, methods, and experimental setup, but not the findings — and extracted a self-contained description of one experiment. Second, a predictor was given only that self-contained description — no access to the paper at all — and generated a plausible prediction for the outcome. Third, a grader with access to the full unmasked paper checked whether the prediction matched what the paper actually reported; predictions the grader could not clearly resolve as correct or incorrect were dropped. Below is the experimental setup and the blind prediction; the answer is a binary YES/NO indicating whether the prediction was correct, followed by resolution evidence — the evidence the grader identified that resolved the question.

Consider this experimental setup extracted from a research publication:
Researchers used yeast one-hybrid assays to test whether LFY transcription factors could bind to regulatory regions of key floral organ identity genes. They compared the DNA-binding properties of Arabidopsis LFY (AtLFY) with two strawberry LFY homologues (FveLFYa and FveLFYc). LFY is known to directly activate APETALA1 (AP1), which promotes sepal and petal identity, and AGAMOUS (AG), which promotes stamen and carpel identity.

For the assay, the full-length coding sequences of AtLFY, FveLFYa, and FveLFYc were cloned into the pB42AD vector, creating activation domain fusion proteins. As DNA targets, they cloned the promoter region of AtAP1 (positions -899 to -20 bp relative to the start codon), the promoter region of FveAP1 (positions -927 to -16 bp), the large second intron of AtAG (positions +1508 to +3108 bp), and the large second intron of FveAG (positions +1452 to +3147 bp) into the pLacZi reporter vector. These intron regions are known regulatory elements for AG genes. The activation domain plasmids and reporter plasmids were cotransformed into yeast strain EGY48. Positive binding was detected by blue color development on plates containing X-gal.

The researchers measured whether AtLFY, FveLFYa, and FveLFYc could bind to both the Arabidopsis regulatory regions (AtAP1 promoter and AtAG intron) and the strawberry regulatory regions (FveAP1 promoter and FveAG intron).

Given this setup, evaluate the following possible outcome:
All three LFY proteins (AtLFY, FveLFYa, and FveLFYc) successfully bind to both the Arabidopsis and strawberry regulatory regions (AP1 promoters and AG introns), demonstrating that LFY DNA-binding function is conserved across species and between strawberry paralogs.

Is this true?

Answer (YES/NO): NO